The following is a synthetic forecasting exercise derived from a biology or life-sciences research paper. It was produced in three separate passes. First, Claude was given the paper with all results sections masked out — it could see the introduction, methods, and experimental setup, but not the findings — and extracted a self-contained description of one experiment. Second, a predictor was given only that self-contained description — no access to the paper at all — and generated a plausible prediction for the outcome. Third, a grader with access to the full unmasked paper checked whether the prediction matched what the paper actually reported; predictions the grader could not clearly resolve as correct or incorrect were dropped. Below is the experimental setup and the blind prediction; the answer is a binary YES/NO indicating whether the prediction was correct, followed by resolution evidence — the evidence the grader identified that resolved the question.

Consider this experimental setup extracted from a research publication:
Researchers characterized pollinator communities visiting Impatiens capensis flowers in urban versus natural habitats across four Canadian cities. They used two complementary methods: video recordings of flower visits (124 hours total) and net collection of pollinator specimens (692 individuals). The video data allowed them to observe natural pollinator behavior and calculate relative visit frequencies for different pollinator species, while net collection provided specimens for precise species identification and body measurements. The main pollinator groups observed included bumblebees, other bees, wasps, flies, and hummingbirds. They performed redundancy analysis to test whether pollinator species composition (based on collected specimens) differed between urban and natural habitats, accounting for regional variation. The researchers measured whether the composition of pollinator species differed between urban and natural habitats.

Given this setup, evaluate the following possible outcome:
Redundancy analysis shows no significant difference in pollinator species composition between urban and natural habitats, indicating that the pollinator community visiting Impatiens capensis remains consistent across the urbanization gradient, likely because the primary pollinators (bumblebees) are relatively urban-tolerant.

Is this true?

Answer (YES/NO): NO